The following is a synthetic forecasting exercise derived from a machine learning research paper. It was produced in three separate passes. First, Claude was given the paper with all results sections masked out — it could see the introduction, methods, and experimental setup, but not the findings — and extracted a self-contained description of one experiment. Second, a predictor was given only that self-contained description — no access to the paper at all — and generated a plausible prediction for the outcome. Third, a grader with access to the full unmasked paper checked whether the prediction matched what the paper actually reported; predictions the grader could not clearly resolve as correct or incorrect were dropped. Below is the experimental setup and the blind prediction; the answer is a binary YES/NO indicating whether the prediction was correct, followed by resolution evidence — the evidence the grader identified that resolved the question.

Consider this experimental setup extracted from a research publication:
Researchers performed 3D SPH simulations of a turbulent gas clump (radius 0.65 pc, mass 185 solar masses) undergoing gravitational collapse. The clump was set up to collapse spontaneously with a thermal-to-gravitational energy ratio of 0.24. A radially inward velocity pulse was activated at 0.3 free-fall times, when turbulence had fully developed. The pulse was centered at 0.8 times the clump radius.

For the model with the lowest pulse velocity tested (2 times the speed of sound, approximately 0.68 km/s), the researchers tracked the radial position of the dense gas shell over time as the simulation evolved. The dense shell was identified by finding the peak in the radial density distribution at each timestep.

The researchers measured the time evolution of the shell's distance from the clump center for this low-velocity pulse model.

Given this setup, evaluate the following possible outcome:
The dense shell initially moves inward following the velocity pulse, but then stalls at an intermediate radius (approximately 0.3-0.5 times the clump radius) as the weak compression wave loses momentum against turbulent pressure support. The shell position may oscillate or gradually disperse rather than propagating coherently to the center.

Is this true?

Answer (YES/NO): NO